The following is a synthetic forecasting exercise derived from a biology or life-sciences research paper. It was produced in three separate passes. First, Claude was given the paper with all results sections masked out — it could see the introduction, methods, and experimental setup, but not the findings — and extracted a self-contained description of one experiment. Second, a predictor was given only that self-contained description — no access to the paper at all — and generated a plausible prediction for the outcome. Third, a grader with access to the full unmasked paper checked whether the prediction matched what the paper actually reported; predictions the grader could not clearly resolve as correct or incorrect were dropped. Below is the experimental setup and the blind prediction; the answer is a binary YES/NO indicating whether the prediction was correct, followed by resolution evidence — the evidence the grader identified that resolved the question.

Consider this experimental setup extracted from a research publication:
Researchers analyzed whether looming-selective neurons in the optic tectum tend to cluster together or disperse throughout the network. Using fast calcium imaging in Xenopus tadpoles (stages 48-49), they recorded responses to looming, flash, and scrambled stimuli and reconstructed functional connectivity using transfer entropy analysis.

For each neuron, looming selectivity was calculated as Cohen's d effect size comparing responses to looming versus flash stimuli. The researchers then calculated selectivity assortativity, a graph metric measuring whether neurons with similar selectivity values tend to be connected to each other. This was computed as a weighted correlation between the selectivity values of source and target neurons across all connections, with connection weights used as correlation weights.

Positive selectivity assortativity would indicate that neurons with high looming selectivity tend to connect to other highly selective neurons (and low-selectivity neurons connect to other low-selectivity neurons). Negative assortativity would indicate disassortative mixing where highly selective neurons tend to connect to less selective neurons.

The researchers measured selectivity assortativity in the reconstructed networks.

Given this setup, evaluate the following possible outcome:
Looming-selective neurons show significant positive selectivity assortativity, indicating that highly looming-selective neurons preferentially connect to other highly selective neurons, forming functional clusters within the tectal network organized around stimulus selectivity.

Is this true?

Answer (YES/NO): NO